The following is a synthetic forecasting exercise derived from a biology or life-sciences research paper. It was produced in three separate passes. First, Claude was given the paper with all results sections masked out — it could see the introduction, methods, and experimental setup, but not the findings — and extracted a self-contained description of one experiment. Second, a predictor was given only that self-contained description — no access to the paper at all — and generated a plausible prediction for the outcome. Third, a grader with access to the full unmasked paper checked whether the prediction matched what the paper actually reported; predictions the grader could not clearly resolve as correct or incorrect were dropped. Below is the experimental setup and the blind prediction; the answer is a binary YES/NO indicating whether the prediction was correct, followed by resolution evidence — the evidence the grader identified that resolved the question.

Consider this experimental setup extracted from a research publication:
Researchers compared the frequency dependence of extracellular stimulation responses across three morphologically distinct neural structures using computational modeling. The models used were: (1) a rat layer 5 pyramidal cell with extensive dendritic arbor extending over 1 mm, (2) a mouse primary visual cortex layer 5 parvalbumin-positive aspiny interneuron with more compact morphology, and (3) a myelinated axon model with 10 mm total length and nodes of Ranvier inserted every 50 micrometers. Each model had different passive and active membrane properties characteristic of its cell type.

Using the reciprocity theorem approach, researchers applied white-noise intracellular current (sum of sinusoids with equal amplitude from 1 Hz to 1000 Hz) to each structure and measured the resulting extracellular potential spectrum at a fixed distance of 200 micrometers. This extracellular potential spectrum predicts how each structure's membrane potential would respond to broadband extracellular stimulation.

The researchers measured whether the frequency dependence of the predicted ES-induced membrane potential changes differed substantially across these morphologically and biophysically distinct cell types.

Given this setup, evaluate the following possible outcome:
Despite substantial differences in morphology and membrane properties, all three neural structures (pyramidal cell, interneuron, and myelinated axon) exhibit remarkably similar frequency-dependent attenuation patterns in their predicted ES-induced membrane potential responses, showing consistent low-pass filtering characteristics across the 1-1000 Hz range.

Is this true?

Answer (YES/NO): NO